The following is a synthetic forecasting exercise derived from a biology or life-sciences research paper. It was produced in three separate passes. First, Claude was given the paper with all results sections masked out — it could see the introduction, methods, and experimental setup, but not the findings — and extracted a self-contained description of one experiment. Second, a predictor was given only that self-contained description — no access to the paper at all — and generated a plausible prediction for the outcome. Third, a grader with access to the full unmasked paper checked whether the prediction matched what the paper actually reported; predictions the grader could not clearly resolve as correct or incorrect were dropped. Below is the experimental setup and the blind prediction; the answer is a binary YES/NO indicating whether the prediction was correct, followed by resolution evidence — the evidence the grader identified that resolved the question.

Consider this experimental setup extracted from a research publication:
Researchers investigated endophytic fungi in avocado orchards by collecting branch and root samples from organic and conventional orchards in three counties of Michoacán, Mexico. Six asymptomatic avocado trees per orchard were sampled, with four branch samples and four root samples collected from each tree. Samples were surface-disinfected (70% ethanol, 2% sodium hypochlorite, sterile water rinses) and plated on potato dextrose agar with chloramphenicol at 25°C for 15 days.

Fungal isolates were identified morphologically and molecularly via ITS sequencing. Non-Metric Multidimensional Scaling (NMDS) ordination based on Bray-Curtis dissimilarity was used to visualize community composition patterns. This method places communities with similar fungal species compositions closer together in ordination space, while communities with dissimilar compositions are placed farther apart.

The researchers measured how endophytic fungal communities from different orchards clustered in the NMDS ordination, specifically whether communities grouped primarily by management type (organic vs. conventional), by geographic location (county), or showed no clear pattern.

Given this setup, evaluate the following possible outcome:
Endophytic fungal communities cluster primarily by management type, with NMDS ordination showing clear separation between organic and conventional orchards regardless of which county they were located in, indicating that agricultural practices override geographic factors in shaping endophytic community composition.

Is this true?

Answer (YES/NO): NO